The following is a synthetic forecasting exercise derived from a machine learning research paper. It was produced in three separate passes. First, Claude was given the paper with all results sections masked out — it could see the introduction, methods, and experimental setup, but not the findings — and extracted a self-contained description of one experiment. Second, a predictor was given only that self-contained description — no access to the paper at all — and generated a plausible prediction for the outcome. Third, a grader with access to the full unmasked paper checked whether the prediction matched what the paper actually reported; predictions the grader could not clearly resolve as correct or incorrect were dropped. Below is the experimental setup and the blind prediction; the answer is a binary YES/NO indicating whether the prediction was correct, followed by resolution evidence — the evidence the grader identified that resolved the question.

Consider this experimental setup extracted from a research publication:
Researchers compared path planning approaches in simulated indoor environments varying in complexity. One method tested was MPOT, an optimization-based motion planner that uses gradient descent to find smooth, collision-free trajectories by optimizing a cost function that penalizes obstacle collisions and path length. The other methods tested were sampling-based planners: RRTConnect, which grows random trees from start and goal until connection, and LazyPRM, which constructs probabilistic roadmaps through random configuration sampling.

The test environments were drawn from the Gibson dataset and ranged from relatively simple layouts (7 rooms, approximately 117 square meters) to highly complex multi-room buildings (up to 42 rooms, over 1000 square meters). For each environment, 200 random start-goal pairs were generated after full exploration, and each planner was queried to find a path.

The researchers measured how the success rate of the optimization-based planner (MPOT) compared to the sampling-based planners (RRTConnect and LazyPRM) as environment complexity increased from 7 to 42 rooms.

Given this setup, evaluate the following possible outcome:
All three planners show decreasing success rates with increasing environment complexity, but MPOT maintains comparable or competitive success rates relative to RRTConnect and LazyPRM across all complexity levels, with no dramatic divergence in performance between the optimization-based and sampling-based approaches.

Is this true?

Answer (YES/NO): NO